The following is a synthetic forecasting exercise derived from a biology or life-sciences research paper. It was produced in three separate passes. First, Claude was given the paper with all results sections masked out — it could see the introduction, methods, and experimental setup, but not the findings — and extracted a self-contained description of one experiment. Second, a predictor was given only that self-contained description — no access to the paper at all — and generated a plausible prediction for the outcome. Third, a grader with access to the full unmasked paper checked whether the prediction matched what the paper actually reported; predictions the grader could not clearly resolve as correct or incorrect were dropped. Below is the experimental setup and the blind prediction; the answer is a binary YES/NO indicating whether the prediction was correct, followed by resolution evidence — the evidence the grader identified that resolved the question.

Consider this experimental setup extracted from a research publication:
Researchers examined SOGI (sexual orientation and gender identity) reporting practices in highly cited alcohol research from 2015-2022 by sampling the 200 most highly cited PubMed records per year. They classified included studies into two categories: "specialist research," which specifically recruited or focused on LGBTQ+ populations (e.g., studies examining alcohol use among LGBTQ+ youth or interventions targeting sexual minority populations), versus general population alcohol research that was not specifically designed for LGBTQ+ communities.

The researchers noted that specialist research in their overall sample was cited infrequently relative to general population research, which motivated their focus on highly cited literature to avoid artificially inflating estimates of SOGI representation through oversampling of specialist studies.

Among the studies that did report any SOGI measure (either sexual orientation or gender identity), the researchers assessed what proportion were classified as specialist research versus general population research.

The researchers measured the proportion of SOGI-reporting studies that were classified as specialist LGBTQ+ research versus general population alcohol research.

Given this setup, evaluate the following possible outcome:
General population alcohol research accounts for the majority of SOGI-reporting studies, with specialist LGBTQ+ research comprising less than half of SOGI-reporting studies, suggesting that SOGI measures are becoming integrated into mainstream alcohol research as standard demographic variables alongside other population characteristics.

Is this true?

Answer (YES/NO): YES